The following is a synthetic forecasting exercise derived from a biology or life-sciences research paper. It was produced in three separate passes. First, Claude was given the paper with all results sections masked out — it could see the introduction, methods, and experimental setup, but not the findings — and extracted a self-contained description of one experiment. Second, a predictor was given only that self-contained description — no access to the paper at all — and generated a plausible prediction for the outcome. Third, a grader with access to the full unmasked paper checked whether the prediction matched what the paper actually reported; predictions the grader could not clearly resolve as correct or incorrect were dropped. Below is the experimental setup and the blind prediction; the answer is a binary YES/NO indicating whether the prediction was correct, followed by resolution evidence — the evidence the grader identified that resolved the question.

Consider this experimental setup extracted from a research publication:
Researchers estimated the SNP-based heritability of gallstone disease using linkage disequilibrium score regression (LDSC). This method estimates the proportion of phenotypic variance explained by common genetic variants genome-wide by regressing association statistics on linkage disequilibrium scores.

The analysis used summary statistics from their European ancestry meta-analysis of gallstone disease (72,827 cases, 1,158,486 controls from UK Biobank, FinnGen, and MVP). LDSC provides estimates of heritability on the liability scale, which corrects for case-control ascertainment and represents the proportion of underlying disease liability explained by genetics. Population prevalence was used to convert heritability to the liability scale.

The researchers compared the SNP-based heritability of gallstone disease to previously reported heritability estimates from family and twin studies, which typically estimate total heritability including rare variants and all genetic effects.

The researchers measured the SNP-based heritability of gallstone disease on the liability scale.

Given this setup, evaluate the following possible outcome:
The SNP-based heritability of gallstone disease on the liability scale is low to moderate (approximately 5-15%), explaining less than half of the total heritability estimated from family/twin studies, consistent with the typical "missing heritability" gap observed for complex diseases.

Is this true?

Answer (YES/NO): YES